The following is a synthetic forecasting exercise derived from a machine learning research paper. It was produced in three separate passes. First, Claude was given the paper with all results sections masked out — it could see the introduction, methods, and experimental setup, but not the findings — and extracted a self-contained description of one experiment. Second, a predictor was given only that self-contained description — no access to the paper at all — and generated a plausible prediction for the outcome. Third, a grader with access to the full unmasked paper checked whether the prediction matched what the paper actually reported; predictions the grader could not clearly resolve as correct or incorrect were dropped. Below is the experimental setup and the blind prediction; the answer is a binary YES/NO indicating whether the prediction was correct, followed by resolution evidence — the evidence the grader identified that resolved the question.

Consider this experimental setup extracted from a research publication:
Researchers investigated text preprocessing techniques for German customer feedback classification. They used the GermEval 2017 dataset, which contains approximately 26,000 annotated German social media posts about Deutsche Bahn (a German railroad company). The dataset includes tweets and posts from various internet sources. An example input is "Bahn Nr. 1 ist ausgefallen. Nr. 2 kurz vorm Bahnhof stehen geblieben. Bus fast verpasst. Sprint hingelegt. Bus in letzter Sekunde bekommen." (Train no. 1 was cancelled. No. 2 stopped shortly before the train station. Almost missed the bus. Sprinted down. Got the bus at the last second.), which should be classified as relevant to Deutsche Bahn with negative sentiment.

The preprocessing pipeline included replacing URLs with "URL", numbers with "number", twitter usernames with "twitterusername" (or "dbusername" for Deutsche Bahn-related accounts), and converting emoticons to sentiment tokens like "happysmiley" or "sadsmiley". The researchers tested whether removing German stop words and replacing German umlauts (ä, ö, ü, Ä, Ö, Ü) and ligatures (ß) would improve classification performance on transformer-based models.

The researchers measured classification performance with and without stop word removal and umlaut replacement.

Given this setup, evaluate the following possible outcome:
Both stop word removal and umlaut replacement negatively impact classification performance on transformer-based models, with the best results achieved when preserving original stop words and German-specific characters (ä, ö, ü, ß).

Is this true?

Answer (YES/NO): NO